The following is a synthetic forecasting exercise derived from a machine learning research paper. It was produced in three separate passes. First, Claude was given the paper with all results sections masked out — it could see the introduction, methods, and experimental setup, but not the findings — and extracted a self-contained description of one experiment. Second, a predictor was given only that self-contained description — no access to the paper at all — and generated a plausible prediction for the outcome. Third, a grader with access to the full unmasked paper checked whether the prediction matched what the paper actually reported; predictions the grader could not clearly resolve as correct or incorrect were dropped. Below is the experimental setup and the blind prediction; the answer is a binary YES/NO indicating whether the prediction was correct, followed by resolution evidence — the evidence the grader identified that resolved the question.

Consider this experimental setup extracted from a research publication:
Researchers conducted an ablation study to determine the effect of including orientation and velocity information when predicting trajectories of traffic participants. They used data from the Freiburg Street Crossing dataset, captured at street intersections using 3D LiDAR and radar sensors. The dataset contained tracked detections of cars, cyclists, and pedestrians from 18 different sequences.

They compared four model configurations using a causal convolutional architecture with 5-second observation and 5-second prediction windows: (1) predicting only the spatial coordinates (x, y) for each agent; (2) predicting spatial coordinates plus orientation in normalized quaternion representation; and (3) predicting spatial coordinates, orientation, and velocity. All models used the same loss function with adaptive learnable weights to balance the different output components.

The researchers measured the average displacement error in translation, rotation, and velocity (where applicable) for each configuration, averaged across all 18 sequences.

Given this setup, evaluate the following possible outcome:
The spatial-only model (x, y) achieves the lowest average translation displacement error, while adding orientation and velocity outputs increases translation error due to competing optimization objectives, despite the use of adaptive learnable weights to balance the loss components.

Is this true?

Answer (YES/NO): NO